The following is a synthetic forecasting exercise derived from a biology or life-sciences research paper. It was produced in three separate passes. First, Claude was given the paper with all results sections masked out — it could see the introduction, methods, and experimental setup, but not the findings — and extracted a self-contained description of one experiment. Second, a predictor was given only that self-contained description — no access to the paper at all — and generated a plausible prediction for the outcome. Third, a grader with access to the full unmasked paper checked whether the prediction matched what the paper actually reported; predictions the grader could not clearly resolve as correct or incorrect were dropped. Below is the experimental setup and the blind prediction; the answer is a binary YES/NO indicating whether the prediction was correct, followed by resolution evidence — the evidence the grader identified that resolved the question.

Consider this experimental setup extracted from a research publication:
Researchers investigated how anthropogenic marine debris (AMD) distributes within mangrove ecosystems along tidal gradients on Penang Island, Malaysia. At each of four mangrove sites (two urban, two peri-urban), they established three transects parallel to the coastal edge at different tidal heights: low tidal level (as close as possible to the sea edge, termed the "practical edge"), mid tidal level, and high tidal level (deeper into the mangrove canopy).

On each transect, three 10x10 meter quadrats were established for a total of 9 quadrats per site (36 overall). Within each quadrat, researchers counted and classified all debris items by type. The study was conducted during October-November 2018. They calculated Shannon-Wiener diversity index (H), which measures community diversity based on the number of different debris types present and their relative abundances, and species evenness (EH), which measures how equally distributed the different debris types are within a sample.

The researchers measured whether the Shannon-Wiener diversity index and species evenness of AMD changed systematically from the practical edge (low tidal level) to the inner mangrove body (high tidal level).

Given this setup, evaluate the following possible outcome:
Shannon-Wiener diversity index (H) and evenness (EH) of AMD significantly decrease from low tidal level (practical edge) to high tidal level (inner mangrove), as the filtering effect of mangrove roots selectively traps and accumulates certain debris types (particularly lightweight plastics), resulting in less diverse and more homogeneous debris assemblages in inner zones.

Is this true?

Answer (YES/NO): NO